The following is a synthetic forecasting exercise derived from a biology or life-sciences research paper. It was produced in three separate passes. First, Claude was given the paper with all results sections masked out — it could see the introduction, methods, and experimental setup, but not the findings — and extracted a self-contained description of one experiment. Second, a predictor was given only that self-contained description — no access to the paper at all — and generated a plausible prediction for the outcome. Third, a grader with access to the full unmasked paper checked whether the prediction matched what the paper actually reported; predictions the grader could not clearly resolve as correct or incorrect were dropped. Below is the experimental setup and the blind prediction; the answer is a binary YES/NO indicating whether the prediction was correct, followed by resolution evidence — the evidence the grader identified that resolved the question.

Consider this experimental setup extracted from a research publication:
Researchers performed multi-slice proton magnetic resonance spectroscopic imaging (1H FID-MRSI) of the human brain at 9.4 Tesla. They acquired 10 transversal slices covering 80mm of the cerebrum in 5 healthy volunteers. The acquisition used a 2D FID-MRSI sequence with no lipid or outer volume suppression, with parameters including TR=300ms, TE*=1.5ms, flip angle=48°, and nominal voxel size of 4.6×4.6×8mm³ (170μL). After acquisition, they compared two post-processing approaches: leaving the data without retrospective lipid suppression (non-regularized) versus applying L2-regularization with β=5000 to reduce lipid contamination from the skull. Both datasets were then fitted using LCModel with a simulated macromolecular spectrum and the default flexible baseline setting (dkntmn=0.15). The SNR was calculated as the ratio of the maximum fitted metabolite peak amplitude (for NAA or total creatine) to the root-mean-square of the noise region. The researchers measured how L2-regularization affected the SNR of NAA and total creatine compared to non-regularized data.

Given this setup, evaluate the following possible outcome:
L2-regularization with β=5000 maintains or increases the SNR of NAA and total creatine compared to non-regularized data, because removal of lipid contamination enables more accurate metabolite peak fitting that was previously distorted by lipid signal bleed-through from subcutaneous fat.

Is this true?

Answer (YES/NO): NO